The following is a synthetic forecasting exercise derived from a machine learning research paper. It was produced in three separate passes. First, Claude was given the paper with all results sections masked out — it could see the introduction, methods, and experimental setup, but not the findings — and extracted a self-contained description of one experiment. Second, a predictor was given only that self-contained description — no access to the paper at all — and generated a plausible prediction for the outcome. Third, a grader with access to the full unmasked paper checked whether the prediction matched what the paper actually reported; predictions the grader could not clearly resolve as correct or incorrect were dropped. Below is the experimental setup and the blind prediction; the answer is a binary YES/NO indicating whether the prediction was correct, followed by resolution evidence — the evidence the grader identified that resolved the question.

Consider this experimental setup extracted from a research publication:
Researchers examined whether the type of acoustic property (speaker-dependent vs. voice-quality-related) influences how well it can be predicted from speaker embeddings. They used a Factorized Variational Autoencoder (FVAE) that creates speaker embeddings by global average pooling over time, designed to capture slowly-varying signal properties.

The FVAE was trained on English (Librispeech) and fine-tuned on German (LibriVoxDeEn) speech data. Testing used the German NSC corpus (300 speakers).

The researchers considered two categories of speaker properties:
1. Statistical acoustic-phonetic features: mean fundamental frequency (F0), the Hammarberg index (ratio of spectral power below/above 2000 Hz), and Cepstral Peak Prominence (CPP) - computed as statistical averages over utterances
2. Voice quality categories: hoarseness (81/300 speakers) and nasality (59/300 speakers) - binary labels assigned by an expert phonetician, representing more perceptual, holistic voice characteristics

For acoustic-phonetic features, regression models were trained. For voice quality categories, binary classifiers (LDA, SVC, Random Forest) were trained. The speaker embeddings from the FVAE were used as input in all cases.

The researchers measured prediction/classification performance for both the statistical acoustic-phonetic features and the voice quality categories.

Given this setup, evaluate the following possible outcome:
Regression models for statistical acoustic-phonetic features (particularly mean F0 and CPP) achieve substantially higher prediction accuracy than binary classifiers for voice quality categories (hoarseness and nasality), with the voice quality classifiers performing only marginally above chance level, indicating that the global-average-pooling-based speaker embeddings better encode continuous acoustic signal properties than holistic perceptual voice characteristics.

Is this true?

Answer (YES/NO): YES